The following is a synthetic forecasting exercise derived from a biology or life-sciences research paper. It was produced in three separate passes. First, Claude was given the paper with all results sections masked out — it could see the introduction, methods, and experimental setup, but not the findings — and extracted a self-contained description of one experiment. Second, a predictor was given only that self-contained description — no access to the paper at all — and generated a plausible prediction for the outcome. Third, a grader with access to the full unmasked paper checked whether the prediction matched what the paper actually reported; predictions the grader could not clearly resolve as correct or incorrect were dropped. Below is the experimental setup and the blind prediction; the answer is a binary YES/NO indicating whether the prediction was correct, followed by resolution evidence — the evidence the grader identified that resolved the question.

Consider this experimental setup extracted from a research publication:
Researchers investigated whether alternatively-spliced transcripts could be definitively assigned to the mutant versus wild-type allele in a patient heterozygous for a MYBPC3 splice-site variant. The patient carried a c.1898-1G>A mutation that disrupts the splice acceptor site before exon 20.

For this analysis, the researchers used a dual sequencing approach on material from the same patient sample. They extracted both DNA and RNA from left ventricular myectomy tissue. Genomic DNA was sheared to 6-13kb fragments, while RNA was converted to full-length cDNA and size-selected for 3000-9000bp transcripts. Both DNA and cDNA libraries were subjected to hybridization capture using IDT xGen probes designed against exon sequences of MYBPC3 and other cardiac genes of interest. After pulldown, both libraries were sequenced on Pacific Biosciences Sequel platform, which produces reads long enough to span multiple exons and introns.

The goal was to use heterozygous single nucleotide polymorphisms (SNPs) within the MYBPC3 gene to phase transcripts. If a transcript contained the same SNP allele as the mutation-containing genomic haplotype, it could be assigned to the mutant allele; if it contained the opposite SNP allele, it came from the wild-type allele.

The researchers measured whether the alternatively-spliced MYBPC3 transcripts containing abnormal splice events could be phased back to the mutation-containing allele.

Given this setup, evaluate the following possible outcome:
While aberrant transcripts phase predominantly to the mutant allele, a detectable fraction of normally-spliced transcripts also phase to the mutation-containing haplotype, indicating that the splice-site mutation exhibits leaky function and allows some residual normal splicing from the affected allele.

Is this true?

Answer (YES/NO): NO